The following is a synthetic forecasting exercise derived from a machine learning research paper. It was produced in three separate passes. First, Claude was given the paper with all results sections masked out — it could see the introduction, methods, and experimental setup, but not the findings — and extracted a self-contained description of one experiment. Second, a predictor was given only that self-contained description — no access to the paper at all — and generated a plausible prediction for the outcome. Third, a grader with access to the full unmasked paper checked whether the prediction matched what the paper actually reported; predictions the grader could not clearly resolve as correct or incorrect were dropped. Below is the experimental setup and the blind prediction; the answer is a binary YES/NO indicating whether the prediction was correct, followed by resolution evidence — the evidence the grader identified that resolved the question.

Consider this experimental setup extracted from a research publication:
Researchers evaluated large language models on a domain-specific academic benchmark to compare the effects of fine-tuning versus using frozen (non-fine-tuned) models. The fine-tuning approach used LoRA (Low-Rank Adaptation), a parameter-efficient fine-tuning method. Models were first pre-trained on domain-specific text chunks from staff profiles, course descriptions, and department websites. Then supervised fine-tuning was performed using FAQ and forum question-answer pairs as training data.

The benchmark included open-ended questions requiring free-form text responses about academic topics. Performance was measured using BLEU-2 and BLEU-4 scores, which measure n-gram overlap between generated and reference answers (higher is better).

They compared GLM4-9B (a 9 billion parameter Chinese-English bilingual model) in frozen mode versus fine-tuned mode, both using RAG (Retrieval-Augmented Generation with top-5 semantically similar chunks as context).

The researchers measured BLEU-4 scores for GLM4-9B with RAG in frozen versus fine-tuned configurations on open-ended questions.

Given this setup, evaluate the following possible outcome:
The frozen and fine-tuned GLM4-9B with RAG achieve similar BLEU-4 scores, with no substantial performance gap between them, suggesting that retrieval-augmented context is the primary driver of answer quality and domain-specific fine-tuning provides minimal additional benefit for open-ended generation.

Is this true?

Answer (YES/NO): NO